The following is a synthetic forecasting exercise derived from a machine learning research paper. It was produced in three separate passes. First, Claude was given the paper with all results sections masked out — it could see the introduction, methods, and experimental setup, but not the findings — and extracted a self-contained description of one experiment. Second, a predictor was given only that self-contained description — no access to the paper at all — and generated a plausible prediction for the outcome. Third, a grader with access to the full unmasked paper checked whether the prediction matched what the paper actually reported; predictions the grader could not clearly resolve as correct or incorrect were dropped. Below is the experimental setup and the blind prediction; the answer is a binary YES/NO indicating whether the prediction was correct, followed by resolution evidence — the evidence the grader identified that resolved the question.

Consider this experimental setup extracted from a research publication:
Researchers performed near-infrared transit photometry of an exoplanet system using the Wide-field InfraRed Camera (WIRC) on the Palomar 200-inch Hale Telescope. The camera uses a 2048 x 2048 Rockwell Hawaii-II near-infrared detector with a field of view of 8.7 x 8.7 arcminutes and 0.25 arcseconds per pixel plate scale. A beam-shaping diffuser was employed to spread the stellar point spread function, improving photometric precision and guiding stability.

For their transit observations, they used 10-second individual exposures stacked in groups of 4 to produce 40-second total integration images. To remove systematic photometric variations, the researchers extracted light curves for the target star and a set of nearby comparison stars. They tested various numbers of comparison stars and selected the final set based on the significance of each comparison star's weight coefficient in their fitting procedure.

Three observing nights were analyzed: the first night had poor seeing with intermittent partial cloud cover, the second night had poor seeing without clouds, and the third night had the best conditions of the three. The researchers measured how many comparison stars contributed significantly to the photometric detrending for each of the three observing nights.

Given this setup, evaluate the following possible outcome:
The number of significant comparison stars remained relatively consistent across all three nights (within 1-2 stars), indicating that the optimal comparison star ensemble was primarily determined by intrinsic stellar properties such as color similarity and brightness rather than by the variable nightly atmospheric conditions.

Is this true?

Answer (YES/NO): NO